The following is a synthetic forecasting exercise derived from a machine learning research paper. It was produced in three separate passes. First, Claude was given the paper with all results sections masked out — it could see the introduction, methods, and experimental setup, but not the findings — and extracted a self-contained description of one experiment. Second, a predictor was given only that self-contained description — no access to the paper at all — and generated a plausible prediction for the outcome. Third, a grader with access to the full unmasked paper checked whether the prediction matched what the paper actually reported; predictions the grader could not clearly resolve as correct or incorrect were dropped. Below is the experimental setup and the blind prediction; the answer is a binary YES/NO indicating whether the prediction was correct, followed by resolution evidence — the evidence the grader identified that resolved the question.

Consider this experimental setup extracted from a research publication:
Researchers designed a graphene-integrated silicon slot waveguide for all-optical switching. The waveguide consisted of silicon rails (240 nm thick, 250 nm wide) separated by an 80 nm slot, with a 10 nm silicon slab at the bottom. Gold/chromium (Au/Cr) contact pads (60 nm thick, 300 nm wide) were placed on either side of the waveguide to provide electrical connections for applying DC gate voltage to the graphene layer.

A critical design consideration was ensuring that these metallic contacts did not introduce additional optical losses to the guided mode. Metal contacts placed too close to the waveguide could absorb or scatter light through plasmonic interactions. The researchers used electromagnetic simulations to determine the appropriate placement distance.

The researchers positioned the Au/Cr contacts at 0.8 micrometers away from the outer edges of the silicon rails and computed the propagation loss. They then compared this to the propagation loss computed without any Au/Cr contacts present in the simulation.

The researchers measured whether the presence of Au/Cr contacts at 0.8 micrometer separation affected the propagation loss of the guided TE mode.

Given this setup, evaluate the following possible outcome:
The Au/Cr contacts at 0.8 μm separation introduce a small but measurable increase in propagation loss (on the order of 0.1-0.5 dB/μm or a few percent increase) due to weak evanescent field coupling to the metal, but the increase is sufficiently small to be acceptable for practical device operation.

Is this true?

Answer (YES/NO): NO